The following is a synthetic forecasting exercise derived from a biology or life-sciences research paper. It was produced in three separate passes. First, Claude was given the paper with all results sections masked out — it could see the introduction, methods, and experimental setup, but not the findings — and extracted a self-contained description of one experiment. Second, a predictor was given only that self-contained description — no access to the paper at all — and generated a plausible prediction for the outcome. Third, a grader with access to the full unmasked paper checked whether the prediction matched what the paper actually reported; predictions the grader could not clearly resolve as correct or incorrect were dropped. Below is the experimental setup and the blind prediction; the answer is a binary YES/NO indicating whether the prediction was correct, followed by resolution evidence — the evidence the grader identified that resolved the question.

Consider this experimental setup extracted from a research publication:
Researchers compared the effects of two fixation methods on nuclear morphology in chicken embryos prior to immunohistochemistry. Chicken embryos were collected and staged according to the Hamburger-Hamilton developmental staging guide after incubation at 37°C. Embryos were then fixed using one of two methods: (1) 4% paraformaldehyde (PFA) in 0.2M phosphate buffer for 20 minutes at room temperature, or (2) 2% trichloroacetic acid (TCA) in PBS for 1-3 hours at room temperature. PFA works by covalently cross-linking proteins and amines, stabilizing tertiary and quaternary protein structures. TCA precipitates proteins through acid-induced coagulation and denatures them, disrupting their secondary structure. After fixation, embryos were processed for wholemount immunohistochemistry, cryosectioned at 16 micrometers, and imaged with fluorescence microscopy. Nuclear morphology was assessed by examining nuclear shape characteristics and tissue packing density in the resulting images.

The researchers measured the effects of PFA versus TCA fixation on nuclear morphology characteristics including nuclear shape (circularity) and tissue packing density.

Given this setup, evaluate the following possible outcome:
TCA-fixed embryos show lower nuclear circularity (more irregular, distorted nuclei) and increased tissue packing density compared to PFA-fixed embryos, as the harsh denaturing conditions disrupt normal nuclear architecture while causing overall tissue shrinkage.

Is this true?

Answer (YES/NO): NO